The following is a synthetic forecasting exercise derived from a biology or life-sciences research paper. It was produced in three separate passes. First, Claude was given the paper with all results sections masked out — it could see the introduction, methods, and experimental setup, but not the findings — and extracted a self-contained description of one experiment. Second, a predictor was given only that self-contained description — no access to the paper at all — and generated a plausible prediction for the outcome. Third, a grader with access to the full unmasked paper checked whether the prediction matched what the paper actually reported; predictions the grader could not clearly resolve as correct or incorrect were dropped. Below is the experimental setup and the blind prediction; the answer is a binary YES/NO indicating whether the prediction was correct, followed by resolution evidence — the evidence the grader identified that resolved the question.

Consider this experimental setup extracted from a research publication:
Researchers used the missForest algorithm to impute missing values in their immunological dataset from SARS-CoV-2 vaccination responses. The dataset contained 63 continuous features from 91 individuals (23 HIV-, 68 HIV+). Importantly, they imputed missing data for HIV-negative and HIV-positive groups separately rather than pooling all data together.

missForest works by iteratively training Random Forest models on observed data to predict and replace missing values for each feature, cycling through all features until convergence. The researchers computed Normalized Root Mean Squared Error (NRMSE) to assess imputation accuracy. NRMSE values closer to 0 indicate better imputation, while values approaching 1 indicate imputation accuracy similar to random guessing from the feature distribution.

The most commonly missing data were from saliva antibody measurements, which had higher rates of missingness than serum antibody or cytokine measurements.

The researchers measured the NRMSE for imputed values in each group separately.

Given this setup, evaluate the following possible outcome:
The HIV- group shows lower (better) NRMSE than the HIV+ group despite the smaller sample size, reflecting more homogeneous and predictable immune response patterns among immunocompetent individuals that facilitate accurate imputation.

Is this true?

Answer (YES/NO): NO